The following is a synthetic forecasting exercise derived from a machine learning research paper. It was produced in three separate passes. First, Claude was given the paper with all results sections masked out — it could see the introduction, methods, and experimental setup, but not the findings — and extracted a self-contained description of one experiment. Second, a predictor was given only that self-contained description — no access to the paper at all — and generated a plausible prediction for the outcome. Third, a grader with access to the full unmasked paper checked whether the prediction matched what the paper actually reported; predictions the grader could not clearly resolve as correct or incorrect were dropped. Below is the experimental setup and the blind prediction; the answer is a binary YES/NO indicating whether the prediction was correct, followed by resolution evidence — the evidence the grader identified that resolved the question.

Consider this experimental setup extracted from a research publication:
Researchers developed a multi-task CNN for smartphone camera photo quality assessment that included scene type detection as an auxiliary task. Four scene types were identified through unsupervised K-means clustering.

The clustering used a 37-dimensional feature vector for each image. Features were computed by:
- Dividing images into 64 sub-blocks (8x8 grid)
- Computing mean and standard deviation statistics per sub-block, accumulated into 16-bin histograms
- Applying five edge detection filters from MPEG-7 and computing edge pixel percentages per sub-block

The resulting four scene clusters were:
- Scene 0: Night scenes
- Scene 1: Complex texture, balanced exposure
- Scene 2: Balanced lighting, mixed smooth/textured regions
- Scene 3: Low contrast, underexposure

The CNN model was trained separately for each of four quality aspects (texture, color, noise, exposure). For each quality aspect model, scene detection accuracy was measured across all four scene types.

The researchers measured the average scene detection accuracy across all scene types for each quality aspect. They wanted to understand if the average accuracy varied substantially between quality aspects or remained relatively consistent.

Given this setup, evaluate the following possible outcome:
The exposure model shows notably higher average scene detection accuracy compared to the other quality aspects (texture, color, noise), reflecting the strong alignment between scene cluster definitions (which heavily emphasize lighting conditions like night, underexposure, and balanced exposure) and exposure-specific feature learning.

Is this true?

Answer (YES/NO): NO